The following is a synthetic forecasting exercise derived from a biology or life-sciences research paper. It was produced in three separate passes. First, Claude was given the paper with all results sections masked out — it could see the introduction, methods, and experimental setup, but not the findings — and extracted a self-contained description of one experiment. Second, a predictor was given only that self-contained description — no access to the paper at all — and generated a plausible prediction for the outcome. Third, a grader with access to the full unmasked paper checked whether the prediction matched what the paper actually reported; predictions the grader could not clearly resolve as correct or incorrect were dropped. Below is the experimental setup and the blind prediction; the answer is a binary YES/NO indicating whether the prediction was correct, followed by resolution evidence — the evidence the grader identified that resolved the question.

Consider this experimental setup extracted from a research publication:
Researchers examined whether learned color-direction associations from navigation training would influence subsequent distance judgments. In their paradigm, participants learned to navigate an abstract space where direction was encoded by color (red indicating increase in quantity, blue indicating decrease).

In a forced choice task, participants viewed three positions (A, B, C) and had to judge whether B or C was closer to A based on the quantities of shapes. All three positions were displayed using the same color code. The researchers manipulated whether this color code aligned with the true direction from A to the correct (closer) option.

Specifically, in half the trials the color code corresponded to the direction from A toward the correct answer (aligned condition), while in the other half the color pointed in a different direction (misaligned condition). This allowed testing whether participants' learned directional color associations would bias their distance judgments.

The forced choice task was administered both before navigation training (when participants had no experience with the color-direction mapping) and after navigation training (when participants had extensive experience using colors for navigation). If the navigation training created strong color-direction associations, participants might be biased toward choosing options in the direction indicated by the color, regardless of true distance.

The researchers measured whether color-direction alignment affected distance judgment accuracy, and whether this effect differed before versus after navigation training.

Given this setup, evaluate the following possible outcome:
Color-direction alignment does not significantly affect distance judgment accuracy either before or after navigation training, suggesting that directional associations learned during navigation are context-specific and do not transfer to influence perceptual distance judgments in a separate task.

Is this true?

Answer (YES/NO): YES